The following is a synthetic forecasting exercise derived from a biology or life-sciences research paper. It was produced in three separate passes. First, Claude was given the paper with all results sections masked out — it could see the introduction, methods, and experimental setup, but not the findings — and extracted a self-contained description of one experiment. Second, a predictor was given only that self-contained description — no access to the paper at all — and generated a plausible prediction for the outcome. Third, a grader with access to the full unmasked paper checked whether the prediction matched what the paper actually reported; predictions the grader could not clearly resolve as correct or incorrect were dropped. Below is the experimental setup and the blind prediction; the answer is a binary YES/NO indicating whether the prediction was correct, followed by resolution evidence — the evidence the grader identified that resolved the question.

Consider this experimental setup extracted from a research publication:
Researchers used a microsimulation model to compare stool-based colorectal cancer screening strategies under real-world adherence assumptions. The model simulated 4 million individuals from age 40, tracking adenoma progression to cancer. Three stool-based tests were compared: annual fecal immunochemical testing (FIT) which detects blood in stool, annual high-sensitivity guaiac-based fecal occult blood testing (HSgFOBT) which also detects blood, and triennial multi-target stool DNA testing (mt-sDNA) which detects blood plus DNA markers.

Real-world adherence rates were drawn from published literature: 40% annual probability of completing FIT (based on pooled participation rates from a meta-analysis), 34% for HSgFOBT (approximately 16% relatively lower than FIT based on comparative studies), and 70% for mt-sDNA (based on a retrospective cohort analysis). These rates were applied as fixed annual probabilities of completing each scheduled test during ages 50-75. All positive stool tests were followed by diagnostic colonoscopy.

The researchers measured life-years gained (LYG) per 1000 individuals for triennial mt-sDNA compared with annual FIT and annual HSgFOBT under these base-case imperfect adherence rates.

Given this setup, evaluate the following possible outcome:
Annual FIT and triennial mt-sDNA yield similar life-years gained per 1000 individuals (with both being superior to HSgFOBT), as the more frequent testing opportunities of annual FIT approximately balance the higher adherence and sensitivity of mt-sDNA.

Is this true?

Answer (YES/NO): NO